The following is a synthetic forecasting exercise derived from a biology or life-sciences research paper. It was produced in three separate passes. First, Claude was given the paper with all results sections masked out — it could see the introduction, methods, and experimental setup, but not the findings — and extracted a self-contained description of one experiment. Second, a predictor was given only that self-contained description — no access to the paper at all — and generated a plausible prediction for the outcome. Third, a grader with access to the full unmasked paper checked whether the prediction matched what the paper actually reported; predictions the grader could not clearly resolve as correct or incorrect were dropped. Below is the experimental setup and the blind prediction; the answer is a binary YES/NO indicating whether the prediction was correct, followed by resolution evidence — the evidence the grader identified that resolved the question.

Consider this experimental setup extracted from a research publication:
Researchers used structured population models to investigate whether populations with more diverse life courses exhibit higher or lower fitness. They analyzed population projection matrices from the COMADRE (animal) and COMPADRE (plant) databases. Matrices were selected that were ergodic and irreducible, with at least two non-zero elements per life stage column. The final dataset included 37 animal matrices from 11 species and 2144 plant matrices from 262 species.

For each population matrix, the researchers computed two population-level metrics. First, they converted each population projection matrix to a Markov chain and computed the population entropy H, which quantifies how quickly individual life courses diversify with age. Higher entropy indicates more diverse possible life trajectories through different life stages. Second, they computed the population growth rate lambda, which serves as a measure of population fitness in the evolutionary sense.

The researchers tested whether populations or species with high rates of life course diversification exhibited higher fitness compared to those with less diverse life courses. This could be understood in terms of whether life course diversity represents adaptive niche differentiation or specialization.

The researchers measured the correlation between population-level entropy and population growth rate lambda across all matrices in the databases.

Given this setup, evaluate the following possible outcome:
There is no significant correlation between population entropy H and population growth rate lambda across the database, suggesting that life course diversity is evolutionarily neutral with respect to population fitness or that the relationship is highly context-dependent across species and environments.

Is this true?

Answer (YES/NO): YES